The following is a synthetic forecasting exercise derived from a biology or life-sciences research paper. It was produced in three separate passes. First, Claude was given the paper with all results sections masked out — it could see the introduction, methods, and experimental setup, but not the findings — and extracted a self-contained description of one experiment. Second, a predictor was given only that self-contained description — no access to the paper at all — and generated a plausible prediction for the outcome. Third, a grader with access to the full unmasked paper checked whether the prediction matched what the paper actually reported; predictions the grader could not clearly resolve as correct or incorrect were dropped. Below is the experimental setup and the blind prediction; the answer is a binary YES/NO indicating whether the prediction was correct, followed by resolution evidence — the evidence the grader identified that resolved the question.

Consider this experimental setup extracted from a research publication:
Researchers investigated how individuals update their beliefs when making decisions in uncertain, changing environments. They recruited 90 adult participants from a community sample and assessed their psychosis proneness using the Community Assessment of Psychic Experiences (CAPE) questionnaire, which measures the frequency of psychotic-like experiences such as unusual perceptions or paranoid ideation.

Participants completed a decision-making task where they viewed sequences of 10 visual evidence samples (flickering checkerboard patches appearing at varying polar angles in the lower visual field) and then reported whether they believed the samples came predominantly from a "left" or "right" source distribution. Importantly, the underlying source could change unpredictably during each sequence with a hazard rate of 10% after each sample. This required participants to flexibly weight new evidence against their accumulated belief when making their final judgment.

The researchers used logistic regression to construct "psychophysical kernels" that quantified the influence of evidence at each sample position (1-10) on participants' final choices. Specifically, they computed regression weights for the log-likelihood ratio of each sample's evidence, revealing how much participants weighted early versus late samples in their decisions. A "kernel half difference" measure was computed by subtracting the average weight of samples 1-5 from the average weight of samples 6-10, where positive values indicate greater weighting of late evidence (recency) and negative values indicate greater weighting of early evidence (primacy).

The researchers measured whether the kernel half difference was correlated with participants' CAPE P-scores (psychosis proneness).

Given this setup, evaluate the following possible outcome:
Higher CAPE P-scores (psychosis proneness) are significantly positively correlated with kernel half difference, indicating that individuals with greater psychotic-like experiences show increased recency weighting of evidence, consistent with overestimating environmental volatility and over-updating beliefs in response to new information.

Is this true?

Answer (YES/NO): NO